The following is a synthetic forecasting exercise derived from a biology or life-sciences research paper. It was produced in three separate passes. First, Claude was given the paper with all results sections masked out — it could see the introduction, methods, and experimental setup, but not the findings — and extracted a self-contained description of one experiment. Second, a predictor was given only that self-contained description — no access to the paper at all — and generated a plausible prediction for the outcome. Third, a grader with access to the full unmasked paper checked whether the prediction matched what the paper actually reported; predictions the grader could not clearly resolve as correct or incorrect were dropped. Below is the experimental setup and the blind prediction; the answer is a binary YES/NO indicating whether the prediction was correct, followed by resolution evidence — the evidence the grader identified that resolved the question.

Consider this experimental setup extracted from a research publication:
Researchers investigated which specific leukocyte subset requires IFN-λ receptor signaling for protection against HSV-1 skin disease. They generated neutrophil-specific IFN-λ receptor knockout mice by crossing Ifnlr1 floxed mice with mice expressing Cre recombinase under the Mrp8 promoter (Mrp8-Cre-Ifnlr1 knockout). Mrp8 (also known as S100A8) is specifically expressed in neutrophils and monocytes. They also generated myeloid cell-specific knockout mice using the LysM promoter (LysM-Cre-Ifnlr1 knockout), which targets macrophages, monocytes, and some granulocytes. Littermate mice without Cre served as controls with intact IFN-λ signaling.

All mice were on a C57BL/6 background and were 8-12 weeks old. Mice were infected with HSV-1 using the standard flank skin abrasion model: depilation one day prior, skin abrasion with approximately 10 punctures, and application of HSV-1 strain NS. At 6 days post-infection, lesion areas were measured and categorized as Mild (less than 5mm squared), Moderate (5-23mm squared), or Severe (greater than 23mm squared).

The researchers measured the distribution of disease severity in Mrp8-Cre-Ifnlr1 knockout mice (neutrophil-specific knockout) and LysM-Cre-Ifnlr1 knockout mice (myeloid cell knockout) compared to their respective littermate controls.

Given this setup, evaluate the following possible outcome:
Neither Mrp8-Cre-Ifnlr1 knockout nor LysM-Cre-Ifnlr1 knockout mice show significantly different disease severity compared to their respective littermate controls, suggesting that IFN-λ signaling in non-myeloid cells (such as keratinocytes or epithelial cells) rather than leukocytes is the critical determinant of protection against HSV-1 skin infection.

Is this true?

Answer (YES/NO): NO